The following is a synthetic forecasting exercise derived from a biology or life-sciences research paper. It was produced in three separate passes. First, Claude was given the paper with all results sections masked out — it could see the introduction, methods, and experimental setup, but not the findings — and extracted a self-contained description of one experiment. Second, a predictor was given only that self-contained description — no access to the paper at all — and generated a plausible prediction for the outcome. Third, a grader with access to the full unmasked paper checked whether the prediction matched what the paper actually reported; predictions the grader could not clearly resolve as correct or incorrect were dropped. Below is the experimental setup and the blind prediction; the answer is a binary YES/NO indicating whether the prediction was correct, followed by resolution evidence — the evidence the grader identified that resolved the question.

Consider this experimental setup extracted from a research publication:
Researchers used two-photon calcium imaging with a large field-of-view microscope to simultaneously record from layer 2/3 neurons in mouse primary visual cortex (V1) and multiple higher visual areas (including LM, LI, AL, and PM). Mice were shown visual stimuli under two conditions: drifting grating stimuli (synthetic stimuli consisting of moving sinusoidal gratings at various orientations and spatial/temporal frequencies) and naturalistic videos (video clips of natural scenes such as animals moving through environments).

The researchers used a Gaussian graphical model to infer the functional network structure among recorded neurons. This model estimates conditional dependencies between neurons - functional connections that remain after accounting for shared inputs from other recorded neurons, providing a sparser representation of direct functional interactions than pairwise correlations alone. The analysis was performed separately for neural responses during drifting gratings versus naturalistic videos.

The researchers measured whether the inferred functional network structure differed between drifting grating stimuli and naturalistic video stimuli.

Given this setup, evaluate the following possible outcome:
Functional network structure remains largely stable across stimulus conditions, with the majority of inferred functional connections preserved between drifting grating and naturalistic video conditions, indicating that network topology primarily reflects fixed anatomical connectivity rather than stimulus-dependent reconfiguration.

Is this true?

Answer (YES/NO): NO